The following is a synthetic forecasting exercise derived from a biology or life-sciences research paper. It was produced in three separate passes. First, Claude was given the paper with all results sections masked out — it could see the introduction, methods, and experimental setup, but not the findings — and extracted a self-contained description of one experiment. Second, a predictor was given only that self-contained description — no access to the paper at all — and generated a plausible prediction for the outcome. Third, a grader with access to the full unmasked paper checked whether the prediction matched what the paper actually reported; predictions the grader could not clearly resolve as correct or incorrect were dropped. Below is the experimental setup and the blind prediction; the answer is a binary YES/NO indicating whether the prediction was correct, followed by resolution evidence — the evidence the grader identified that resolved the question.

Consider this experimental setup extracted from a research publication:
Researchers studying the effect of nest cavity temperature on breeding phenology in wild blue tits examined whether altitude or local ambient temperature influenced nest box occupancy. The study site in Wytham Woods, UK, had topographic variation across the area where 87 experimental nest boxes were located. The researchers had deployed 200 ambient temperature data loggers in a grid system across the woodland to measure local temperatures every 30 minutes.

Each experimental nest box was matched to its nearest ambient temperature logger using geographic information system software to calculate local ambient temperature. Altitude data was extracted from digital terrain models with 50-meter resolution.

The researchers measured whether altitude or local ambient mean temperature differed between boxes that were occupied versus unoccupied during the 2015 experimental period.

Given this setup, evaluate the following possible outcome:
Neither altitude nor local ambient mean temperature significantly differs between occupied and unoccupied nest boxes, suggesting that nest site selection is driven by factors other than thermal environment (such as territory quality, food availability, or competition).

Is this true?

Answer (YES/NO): YES